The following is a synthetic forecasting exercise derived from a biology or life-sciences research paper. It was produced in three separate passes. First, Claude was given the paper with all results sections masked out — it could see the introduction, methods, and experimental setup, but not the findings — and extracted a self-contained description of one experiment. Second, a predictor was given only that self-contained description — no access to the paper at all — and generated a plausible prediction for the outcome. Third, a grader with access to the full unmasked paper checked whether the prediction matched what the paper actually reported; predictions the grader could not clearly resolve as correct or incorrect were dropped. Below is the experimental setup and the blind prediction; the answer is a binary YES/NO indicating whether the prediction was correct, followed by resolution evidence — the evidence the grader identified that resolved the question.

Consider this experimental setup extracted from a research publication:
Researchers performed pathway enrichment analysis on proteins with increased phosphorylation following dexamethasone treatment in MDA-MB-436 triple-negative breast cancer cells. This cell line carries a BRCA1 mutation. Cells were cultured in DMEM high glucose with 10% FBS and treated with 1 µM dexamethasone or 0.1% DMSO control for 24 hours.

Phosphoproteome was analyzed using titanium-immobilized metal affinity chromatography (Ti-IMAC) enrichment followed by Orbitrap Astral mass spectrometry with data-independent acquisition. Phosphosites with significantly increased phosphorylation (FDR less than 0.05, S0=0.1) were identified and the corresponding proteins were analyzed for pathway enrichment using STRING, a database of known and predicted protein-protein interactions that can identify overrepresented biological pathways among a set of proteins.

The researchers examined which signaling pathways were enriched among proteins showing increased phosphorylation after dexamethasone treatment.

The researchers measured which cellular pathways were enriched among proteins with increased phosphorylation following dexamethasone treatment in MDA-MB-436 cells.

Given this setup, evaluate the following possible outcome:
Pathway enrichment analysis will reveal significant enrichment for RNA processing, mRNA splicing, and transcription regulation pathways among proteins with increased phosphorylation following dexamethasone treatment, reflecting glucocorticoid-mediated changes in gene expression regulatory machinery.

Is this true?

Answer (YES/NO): NO